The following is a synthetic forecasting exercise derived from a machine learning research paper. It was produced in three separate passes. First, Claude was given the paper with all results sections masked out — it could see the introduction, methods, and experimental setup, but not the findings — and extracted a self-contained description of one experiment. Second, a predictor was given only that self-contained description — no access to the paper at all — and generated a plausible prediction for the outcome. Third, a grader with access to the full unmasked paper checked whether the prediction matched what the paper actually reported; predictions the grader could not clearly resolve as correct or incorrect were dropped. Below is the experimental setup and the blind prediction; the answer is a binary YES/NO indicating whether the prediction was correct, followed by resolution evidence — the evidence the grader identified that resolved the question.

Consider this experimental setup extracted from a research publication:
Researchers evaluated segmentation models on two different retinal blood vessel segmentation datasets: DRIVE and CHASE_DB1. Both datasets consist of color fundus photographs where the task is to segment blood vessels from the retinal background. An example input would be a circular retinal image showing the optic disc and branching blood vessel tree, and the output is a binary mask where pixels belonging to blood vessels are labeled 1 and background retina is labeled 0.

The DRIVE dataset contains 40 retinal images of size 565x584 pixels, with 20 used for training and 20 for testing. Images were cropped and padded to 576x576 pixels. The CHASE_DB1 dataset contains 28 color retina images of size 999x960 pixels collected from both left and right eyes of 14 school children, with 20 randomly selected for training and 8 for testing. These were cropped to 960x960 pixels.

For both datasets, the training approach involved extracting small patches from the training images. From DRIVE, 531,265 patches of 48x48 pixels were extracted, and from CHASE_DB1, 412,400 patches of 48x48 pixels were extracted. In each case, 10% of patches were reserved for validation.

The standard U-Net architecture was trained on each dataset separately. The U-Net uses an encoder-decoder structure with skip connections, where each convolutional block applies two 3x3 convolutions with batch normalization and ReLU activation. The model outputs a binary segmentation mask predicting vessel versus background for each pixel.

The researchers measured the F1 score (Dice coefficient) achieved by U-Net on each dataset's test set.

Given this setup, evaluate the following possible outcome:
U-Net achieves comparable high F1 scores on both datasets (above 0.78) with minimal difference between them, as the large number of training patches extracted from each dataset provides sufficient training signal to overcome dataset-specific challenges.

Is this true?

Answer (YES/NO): YES